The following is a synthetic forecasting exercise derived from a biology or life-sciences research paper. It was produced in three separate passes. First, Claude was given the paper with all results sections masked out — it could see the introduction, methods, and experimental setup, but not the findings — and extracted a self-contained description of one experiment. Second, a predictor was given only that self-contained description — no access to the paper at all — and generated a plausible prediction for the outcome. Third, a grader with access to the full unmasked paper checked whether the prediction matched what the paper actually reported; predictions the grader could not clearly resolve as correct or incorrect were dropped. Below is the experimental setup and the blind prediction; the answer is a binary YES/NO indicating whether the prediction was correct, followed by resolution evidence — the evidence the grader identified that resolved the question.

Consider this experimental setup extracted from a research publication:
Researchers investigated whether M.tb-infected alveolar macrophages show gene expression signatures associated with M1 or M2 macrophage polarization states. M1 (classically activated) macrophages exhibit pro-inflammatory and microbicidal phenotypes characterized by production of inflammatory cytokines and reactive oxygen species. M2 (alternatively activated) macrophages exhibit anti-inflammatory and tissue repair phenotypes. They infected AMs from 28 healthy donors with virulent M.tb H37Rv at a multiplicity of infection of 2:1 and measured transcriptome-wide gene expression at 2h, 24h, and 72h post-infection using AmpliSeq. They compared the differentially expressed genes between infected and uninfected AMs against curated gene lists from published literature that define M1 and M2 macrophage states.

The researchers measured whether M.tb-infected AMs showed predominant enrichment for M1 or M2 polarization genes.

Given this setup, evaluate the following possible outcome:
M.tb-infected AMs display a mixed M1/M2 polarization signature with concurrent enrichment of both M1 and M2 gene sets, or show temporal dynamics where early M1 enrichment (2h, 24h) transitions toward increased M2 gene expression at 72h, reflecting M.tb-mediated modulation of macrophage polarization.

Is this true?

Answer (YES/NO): YES